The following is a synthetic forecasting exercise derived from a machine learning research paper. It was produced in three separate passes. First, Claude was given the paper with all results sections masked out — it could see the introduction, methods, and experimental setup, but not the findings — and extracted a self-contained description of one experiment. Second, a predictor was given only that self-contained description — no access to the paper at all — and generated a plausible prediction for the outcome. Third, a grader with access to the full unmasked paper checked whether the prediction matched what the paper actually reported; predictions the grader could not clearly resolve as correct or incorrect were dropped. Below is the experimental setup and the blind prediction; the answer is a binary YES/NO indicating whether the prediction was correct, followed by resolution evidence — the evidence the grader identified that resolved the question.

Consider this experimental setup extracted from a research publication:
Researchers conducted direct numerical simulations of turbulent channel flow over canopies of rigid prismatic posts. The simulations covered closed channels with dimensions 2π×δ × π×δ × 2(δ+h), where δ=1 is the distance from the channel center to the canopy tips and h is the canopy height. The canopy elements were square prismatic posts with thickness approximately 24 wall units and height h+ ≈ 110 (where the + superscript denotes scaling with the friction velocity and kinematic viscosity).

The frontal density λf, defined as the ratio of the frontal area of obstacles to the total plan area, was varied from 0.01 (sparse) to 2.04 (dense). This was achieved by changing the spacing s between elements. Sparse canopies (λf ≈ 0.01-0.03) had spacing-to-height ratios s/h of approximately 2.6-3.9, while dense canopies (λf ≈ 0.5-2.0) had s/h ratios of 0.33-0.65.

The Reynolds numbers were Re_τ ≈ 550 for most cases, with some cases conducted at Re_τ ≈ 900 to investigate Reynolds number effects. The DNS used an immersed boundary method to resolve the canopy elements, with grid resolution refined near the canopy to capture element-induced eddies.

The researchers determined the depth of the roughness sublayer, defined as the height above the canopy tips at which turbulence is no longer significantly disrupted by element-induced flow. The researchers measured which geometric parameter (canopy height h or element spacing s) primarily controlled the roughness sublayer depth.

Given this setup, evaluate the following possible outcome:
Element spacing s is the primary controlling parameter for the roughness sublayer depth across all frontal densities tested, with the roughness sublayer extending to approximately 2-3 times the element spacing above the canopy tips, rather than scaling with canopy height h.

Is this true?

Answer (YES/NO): NO